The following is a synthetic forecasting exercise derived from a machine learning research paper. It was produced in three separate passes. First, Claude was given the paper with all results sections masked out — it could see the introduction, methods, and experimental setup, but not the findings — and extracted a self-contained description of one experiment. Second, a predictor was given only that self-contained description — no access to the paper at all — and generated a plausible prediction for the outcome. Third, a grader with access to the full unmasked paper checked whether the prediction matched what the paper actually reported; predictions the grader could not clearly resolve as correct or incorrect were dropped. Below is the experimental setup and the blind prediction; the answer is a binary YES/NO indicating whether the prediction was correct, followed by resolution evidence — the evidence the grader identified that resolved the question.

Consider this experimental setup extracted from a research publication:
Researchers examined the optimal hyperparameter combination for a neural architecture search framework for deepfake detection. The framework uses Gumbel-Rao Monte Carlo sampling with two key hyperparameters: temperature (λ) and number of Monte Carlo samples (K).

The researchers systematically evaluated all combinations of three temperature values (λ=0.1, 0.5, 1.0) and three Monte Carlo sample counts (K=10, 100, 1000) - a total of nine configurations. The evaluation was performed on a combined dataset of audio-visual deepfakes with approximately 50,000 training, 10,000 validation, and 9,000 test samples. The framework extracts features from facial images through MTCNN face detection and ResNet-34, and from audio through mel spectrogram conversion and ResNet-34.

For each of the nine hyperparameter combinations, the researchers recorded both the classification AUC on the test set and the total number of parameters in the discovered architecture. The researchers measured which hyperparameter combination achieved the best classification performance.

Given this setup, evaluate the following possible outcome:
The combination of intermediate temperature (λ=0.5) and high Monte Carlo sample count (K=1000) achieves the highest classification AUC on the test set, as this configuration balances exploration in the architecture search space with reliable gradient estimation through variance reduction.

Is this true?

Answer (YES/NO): NO